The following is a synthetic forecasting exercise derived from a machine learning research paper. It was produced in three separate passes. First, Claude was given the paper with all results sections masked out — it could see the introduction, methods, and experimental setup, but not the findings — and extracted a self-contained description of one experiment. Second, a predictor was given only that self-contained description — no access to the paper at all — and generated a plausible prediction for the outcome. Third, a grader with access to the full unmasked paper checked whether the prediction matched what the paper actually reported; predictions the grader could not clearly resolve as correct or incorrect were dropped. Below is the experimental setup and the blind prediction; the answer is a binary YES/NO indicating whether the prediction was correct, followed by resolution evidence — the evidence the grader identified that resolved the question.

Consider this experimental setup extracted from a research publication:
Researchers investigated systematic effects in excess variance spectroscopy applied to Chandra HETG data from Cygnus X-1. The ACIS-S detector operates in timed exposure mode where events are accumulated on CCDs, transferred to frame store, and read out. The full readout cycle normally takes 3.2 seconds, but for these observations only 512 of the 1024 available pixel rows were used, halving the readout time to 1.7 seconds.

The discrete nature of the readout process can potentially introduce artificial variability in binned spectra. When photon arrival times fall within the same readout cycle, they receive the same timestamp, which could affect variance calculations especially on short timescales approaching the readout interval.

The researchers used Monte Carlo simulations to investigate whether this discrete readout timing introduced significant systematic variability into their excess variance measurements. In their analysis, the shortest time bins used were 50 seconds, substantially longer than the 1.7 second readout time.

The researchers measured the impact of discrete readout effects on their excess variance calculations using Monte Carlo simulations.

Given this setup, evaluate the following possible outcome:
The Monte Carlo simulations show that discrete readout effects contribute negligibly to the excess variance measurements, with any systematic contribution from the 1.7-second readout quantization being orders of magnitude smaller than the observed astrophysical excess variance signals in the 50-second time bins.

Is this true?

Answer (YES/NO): YES